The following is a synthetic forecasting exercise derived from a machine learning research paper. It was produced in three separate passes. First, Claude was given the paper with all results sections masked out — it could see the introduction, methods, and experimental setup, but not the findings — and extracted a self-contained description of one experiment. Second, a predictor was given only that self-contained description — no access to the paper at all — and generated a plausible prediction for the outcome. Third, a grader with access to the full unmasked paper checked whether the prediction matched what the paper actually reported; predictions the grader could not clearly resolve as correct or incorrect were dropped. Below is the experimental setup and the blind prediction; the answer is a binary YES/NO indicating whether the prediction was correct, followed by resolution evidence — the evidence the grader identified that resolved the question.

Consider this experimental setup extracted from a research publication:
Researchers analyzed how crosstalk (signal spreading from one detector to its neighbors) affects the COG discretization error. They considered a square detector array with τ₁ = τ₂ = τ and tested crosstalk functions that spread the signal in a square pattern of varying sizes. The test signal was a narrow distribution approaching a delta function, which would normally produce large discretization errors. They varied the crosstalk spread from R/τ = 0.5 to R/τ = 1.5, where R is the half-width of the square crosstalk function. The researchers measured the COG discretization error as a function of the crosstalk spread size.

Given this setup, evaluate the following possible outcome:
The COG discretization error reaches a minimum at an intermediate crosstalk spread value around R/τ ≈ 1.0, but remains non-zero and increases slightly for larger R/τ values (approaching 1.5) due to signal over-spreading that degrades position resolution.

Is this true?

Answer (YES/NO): NO